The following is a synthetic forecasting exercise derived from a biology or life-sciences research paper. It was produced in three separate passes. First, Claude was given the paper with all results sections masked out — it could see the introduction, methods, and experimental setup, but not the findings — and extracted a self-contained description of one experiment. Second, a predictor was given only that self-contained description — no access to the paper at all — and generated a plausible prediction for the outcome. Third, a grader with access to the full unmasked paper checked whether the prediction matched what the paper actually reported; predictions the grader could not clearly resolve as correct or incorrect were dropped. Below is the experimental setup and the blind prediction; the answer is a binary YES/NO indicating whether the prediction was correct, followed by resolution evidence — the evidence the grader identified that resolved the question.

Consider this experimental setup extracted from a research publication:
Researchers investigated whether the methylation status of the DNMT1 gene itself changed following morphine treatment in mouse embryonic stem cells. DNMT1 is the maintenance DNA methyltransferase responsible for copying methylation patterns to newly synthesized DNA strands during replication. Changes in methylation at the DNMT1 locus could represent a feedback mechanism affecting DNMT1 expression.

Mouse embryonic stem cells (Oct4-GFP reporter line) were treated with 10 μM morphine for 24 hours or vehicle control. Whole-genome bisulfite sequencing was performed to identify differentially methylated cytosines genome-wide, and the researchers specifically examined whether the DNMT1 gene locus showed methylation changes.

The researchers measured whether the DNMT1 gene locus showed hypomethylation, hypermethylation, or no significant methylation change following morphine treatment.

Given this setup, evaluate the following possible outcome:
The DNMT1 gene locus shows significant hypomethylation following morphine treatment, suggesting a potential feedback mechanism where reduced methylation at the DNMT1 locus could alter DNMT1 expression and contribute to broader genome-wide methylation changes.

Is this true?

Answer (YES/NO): NO